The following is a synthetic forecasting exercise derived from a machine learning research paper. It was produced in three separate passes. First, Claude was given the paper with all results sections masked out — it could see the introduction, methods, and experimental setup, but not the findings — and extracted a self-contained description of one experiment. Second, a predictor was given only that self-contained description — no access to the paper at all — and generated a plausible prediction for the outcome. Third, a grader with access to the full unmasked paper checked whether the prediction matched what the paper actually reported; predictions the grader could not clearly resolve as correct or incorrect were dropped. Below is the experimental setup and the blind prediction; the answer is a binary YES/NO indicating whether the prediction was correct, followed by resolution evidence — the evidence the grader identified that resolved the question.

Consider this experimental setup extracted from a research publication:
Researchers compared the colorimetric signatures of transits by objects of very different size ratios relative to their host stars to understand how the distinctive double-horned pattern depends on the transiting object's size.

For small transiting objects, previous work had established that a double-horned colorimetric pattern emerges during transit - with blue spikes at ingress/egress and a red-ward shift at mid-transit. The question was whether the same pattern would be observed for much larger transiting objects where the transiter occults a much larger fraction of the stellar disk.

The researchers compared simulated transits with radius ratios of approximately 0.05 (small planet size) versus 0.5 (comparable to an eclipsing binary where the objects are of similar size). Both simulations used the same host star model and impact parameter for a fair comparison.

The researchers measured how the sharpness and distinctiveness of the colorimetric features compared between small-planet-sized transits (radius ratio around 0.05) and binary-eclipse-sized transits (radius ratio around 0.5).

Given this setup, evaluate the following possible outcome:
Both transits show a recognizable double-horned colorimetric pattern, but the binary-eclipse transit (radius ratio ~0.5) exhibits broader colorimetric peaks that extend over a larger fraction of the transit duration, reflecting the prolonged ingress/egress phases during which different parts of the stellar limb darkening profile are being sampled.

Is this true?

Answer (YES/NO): NO